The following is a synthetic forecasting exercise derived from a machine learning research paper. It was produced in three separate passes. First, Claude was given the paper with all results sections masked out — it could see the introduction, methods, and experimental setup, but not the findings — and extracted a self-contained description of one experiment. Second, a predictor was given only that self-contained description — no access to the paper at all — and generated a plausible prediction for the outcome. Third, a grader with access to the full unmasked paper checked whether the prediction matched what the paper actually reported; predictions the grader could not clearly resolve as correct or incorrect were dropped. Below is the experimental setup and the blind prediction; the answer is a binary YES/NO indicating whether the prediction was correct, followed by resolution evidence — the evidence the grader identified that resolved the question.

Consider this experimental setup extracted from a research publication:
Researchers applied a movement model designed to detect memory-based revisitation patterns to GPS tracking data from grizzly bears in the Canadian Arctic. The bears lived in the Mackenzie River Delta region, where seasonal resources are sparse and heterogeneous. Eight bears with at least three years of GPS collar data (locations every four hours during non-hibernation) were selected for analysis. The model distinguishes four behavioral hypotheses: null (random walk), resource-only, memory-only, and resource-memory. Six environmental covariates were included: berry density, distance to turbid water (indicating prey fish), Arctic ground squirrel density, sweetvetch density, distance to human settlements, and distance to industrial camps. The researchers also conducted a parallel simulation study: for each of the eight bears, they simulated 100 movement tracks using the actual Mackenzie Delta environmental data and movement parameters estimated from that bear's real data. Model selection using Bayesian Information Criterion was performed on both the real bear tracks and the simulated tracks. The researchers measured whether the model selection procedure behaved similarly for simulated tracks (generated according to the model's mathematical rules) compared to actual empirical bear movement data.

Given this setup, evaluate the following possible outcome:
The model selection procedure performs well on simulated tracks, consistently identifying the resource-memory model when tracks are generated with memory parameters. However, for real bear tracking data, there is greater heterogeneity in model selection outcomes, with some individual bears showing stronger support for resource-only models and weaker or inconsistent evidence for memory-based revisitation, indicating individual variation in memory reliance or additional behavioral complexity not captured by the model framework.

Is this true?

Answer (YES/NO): NO